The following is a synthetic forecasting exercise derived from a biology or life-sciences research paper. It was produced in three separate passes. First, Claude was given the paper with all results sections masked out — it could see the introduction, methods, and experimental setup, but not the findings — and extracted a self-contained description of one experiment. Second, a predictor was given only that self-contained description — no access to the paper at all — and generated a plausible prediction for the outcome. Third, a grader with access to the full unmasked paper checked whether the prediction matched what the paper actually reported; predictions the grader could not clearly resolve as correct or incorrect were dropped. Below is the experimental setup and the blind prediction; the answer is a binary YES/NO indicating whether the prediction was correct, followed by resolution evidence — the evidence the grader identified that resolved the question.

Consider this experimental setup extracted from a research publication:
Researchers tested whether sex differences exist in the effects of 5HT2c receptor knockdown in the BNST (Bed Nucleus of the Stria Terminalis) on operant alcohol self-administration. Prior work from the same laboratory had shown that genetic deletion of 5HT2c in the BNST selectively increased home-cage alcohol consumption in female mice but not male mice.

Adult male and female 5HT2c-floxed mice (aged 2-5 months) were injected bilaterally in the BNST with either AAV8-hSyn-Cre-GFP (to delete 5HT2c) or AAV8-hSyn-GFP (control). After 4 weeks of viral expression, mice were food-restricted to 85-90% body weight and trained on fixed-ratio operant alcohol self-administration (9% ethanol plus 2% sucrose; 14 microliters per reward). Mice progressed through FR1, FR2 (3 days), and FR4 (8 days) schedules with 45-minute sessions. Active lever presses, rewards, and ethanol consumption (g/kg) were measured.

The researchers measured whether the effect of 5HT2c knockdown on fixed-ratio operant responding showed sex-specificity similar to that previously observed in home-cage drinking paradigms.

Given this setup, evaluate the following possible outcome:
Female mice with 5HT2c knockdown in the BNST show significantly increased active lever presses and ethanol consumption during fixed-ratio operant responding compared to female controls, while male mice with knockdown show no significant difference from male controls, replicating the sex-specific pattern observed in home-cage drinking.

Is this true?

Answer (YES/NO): NO